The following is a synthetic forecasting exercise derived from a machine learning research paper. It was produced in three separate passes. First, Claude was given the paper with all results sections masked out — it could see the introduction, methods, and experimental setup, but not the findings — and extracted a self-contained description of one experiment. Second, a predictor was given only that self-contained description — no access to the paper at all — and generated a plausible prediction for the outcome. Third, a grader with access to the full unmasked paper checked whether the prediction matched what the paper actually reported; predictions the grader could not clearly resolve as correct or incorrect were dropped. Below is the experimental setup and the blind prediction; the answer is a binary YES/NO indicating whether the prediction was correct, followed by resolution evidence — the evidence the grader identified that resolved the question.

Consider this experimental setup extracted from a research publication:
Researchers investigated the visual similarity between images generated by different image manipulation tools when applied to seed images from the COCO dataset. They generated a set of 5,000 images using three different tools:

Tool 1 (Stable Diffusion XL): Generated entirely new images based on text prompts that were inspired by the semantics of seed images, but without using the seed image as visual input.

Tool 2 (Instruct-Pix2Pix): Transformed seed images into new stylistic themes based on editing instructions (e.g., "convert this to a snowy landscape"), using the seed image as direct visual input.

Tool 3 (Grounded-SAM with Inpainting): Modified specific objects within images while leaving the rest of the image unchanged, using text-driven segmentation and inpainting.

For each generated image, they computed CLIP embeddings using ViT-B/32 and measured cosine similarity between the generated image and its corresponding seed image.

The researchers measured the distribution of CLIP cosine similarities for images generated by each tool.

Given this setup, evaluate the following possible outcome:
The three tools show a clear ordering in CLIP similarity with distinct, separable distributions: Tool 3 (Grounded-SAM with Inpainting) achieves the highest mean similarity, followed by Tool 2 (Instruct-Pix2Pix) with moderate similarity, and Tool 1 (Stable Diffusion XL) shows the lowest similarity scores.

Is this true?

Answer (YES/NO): NO